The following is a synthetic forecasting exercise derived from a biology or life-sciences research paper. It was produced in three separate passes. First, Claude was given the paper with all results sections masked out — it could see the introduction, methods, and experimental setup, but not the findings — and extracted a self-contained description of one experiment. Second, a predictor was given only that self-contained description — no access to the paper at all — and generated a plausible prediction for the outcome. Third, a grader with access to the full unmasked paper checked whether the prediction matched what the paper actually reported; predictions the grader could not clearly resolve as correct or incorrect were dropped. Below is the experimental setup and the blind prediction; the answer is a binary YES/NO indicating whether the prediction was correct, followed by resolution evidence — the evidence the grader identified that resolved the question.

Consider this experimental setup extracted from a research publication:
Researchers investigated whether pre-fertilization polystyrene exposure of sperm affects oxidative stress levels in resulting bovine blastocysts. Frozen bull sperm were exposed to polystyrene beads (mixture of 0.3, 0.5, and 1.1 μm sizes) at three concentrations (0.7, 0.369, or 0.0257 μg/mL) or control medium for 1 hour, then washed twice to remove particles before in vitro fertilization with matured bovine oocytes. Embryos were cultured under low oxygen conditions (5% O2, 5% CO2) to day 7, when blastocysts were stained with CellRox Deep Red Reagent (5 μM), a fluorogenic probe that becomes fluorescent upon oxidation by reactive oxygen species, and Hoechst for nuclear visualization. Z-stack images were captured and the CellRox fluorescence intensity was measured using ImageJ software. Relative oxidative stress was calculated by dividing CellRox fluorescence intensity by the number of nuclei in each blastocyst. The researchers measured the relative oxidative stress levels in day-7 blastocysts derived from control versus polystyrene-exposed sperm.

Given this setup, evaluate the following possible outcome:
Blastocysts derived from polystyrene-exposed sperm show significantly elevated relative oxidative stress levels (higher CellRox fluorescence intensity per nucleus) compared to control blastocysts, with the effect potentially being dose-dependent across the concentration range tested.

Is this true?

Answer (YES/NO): YES